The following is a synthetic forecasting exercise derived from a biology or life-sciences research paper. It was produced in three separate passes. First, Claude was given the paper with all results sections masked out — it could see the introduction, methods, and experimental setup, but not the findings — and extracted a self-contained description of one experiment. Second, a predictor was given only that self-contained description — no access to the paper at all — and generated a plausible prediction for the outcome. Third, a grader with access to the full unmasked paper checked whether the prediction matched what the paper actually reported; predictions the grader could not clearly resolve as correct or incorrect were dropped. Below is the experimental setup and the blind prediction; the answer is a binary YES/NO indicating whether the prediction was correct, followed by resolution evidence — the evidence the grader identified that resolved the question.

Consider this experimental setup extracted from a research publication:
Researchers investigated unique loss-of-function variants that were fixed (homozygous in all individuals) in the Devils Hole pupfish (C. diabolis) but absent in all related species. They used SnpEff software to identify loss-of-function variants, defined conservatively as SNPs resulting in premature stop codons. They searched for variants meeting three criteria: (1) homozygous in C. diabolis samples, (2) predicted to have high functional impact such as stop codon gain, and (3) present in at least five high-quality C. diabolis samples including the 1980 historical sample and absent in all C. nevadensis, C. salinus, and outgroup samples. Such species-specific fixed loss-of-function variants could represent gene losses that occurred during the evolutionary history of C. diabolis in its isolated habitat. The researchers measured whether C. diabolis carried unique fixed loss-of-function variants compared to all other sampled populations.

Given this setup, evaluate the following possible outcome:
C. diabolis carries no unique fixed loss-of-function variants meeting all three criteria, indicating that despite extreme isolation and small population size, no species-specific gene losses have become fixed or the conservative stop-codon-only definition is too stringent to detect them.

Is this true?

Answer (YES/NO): NO